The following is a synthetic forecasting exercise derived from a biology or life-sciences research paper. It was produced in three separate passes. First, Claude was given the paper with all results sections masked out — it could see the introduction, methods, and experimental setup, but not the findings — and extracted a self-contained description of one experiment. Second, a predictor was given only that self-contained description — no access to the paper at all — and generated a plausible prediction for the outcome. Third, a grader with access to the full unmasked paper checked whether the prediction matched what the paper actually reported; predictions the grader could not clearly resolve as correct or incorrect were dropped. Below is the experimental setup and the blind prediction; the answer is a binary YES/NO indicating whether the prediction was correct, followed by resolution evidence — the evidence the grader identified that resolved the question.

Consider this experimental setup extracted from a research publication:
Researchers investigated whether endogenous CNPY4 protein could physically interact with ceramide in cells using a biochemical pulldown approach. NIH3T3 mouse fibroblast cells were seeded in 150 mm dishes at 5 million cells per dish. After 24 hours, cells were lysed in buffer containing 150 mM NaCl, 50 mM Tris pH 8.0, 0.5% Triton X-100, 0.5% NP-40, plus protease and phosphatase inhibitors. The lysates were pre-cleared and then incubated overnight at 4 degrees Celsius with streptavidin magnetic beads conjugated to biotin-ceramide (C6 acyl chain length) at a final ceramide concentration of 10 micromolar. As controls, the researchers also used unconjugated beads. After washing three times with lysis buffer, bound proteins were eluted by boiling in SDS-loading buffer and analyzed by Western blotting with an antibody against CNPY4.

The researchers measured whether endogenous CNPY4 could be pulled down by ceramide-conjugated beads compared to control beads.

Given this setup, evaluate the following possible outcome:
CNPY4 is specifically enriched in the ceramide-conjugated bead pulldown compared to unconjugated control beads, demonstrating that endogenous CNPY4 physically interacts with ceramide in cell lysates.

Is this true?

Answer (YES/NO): NO